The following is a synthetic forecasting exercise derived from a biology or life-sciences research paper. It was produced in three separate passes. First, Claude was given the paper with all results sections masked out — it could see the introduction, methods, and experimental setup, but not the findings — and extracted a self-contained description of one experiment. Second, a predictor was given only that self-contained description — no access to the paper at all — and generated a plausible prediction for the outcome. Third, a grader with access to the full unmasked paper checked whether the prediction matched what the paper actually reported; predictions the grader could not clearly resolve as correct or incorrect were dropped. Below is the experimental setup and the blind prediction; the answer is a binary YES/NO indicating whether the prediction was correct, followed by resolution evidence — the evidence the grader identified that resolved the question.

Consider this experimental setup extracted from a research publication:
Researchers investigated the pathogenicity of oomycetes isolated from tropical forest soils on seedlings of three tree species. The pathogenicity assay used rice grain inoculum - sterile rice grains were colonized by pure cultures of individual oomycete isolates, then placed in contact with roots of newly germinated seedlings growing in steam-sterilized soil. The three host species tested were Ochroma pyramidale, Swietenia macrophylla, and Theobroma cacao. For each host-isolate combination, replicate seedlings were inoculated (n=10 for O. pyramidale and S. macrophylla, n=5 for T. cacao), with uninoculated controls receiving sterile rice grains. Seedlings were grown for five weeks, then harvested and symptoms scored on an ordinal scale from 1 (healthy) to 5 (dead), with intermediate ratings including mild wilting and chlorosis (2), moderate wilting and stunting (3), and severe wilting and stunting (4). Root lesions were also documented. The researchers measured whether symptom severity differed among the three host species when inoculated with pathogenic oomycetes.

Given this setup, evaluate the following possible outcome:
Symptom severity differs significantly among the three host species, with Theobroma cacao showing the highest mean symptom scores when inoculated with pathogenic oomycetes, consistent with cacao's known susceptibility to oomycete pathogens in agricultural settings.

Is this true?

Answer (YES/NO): NO